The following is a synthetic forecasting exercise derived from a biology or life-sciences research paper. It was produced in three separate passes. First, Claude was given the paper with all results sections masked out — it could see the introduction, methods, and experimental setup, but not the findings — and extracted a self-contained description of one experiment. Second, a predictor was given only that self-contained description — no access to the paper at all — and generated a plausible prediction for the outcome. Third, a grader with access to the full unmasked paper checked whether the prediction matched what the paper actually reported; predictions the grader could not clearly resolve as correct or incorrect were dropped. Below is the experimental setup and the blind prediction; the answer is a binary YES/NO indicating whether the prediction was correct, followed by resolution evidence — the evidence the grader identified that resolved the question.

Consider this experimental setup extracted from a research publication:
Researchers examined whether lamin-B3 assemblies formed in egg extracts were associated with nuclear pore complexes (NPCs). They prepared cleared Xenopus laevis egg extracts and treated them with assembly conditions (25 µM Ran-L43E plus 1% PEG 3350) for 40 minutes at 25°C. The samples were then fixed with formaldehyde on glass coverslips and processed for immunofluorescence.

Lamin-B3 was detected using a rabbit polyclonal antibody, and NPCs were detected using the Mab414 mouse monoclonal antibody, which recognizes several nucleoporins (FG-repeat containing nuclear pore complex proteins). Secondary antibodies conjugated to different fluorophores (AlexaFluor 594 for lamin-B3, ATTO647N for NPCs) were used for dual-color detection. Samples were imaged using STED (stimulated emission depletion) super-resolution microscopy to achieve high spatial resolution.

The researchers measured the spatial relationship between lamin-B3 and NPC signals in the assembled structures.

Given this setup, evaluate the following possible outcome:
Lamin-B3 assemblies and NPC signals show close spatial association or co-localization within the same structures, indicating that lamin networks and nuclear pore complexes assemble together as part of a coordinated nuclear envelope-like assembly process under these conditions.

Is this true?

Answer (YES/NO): YES